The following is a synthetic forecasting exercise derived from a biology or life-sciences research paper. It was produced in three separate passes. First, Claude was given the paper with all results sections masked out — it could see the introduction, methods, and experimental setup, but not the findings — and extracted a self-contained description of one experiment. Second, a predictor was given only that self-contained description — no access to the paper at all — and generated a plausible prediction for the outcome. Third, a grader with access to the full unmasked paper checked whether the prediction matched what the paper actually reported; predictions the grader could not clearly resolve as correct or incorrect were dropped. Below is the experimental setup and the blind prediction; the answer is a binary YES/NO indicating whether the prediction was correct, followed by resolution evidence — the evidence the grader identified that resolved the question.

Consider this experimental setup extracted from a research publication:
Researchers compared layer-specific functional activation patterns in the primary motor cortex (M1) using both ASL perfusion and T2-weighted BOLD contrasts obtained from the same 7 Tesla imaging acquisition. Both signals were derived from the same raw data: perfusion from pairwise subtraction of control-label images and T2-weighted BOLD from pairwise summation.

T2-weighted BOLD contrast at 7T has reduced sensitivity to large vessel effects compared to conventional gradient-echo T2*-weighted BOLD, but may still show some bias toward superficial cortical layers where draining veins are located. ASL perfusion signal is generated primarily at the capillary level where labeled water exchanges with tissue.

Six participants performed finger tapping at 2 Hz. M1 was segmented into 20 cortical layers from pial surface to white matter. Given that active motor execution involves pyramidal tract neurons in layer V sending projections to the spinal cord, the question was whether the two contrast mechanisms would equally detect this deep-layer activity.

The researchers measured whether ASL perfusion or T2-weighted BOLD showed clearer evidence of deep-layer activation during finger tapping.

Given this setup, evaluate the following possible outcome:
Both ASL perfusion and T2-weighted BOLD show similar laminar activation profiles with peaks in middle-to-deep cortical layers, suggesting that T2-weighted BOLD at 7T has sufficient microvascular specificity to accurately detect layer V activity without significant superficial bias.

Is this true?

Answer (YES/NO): NO